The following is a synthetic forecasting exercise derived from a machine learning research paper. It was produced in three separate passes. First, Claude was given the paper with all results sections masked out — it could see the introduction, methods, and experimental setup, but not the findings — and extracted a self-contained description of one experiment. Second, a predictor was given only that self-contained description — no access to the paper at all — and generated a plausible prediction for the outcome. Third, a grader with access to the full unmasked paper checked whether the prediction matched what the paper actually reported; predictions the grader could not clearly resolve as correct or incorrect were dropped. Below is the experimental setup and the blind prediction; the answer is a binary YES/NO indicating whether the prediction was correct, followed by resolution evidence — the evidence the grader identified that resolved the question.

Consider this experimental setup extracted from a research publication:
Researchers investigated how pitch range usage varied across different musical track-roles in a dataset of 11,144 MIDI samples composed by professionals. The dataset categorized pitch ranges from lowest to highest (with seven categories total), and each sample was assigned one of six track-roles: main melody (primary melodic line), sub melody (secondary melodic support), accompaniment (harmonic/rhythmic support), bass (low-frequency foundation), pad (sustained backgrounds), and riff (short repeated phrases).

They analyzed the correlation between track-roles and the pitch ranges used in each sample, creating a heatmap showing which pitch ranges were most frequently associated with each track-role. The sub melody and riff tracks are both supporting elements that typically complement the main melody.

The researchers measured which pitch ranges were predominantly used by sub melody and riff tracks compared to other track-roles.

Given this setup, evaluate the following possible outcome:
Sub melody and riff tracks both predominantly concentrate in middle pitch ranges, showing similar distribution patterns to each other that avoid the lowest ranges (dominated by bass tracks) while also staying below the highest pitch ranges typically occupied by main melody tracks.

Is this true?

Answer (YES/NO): NO